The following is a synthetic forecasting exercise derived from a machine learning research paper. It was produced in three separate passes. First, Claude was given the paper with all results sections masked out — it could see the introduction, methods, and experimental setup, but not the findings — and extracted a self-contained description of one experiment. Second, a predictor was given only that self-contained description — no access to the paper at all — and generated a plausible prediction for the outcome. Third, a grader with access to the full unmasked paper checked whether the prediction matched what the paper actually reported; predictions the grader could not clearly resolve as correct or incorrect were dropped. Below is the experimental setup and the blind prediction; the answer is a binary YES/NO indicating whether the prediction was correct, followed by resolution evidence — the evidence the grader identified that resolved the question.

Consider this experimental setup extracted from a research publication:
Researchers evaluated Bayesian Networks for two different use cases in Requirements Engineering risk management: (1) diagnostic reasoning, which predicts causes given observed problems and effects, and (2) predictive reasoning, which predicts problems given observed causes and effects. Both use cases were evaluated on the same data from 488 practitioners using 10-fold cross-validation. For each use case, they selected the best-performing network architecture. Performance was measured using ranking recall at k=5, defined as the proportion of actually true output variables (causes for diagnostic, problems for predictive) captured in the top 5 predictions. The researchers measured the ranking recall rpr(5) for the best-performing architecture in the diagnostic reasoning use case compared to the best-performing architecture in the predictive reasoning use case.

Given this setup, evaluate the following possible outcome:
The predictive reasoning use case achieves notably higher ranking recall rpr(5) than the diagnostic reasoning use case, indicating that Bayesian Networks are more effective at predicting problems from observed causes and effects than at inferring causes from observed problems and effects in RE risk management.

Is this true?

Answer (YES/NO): YES